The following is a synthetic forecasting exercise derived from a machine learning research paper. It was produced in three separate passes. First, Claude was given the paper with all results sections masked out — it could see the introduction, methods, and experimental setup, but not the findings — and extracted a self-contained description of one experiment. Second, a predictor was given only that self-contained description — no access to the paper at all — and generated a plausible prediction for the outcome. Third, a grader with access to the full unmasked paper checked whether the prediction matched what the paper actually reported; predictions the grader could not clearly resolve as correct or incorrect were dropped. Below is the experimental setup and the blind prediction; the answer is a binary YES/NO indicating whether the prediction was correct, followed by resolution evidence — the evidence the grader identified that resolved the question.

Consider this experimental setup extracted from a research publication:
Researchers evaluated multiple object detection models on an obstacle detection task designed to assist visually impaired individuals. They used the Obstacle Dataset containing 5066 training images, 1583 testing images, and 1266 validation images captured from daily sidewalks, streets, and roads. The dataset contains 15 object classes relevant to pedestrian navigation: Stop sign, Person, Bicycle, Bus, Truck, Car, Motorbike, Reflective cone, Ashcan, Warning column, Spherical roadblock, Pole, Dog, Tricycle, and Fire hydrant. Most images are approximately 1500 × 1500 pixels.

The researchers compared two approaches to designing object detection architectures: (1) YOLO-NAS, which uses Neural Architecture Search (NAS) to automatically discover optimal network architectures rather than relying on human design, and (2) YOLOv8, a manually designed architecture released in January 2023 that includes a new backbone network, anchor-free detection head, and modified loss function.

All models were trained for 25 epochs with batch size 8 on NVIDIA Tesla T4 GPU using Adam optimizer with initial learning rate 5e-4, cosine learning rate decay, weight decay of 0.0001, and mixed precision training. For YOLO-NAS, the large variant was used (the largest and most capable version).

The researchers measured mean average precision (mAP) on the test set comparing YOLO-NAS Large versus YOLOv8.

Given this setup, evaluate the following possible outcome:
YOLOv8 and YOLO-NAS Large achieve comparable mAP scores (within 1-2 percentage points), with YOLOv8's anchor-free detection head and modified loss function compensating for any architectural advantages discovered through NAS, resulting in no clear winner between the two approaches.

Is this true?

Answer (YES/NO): NO